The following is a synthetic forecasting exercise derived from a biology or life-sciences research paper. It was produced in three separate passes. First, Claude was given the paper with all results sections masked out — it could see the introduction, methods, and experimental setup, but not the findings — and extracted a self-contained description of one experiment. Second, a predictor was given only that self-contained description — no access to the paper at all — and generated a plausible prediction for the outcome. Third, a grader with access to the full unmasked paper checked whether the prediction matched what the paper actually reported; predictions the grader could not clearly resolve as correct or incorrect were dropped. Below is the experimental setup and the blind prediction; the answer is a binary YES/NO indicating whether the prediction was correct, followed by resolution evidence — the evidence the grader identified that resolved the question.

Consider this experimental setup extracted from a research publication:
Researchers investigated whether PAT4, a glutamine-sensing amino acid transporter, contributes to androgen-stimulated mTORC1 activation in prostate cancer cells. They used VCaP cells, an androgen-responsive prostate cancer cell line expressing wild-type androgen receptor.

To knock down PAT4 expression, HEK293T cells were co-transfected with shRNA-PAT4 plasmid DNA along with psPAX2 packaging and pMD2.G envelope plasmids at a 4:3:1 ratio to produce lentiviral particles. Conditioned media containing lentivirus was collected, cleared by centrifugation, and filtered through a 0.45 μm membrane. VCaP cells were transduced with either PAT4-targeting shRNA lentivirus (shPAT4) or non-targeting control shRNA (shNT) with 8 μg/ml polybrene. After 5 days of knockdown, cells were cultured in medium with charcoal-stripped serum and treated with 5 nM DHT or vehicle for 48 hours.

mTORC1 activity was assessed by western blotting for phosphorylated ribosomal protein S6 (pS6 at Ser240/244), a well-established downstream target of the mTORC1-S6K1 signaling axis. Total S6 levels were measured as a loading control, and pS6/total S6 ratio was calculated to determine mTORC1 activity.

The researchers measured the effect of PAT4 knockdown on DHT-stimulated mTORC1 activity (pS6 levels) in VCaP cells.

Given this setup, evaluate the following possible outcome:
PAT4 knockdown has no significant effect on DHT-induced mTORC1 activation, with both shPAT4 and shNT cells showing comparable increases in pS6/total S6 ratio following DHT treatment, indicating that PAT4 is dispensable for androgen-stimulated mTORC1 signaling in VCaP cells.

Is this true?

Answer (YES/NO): NO